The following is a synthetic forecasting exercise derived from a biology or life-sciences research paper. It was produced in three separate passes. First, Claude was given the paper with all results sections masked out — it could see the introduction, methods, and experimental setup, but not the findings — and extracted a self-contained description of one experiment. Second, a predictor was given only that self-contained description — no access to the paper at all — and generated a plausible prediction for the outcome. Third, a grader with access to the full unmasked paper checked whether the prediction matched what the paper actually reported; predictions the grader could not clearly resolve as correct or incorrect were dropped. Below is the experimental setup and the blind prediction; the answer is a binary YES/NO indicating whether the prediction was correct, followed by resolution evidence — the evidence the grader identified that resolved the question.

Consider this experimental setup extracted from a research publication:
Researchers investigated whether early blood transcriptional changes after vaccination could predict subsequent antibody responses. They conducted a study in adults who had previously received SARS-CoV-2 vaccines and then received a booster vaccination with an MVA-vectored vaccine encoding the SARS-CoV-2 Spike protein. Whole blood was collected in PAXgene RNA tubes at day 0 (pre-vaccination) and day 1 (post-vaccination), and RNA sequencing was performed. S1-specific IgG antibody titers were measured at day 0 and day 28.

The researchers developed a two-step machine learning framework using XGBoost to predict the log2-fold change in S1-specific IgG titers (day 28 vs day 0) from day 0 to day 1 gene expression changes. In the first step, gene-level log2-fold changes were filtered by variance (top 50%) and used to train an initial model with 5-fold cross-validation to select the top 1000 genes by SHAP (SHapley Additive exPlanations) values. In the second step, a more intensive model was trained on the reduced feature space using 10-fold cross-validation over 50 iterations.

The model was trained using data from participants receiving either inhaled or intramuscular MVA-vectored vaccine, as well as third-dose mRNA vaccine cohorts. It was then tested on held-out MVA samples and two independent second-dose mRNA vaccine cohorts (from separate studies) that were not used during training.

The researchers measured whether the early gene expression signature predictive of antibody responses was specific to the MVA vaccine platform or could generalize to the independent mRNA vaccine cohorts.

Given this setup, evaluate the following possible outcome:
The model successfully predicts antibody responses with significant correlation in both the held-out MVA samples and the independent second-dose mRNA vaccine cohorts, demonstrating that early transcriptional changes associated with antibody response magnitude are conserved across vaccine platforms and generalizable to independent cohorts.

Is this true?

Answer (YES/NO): YES